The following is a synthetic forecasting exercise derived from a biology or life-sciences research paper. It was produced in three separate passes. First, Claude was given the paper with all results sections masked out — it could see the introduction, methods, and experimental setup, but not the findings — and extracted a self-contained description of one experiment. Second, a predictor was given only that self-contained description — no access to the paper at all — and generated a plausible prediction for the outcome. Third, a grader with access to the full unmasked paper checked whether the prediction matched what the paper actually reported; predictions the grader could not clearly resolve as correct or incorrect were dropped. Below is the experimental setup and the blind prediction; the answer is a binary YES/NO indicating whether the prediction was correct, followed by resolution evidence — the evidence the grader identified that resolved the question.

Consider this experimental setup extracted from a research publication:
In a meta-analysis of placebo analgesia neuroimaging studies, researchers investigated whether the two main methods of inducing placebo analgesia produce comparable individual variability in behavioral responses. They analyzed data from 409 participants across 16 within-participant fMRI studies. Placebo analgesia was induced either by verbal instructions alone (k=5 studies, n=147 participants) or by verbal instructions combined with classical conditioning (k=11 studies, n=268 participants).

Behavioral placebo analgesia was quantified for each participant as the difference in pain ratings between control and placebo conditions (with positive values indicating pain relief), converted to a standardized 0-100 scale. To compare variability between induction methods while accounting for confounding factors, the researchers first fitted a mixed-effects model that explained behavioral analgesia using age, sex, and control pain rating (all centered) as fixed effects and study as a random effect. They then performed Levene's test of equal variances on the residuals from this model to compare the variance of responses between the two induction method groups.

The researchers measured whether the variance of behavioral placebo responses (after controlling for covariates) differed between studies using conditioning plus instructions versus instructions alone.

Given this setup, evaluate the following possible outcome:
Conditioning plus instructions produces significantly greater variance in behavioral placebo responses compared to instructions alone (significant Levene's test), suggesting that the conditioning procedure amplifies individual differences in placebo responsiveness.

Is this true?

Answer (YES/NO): NO